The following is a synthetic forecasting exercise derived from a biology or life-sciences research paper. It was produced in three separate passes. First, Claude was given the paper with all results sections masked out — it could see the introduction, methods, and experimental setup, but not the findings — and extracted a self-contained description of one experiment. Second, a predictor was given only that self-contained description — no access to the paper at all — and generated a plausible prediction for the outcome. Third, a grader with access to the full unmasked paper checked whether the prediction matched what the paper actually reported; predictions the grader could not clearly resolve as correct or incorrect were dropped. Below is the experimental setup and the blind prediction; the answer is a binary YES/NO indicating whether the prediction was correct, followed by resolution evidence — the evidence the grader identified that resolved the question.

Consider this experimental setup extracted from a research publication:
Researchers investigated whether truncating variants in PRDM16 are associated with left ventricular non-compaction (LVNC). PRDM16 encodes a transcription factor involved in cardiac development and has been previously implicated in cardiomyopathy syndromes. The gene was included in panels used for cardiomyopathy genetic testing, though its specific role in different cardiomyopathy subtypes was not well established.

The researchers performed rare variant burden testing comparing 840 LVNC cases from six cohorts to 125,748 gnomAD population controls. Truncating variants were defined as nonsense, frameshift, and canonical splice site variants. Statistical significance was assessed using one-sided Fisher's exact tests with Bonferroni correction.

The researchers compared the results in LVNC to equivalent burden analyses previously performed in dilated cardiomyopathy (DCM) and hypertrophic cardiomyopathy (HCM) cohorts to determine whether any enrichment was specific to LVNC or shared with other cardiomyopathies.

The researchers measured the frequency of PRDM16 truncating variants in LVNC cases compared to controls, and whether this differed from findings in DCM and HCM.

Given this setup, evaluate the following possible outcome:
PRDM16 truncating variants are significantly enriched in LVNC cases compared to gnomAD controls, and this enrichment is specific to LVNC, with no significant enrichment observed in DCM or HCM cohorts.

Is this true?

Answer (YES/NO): YES